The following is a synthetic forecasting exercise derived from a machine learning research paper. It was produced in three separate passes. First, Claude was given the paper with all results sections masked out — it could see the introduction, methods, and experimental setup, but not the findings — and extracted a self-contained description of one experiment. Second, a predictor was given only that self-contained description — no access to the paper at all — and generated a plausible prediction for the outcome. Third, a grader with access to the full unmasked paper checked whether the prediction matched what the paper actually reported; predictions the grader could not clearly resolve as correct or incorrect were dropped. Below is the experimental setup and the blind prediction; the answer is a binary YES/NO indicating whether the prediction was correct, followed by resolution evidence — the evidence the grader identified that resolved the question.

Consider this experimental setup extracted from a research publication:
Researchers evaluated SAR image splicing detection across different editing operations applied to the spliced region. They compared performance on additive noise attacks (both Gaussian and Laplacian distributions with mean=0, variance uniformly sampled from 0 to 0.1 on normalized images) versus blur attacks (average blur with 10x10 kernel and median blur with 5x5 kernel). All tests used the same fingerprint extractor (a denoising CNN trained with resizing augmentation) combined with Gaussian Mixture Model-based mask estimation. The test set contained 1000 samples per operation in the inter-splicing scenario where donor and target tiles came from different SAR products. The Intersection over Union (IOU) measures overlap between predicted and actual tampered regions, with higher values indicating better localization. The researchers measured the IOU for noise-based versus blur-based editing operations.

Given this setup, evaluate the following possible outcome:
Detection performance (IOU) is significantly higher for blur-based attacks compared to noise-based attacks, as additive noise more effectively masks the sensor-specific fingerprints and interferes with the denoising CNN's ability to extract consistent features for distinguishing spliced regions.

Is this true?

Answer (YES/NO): YES